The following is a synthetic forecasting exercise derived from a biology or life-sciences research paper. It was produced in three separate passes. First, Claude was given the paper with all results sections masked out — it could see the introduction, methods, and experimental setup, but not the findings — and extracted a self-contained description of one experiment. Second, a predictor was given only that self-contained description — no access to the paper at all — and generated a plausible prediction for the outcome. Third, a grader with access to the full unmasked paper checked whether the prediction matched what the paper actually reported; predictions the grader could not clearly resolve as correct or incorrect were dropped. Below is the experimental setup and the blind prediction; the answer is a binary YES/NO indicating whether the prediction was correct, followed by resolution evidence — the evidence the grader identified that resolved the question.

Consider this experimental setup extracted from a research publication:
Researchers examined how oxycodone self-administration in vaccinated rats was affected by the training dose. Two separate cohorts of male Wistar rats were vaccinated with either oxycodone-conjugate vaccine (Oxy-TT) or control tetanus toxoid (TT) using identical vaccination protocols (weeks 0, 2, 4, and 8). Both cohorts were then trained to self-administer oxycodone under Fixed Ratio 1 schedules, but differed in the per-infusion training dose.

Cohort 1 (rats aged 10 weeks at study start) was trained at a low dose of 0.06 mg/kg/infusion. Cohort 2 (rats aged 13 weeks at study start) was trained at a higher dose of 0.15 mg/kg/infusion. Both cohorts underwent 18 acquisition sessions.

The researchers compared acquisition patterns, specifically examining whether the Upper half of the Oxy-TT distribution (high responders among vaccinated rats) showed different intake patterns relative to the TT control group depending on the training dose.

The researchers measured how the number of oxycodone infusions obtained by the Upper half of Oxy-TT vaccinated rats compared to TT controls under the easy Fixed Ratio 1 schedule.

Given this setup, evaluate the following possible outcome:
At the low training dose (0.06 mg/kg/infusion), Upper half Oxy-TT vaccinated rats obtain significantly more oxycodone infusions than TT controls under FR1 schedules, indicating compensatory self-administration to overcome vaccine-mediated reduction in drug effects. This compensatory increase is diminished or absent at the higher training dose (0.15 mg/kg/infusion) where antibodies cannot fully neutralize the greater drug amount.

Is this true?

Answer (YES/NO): NO